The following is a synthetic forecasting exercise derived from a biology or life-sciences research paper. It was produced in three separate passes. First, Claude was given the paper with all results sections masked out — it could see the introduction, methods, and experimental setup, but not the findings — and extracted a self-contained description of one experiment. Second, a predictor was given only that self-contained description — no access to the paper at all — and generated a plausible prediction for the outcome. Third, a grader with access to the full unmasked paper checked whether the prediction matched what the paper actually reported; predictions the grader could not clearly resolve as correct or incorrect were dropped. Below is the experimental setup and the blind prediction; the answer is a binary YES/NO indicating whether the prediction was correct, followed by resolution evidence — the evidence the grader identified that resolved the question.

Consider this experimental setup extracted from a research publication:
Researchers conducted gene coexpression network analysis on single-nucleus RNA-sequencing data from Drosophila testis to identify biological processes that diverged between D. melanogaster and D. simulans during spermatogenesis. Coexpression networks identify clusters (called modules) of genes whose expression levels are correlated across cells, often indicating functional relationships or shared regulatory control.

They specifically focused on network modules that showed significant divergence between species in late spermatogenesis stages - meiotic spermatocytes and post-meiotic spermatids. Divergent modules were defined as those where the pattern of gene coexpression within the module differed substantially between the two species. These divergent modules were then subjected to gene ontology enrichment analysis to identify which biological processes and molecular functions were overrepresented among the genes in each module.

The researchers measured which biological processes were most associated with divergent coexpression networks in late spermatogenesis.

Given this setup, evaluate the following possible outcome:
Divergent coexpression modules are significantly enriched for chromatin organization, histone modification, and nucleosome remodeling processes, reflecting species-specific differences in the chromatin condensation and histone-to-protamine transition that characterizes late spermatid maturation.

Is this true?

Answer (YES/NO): NO